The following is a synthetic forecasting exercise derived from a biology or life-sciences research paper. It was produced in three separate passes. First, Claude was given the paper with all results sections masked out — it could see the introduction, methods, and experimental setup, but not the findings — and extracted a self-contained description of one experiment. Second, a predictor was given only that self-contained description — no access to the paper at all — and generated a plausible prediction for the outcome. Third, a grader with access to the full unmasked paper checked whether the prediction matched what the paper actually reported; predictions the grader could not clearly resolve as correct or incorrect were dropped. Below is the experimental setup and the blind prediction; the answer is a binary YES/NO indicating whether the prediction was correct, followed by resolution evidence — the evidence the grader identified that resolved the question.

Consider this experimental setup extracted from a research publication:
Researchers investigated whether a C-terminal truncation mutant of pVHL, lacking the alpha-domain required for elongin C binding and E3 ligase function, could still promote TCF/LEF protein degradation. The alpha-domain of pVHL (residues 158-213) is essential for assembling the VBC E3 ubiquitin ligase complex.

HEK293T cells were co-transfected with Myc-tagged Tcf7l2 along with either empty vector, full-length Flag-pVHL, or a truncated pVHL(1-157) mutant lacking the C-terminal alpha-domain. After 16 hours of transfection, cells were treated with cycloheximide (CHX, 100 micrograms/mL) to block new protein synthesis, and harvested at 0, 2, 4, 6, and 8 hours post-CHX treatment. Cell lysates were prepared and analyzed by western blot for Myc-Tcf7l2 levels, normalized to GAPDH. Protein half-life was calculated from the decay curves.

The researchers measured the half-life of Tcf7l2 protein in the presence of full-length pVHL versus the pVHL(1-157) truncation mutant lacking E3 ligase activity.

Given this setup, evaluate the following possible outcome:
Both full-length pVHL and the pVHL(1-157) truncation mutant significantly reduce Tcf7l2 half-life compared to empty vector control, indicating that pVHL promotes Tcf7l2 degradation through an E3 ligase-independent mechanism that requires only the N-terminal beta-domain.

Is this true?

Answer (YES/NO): YES